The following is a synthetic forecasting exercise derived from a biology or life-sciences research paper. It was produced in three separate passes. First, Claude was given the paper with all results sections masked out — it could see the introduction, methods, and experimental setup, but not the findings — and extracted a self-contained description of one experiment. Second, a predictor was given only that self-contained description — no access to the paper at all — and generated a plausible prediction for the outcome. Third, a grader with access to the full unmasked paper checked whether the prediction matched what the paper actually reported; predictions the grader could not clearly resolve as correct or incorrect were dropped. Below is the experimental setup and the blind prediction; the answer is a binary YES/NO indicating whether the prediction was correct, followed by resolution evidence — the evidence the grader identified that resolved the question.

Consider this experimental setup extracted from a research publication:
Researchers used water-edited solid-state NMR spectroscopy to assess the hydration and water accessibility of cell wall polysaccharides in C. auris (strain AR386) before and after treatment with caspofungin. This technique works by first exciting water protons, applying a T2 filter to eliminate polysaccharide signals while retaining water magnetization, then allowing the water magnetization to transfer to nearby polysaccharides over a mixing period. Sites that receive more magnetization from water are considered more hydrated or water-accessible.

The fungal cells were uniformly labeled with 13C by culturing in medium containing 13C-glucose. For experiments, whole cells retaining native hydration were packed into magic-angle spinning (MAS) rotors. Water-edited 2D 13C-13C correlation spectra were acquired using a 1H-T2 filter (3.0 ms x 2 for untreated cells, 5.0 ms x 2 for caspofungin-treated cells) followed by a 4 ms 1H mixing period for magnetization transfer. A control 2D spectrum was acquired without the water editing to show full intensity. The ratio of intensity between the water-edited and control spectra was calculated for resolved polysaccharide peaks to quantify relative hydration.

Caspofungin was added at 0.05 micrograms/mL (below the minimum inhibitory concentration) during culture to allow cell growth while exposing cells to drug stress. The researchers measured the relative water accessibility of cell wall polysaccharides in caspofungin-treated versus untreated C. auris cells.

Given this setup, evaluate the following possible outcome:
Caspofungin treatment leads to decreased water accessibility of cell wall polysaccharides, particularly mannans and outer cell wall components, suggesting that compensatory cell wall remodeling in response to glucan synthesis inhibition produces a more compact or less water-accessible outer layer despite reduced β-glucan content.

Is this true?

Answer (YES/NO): NO